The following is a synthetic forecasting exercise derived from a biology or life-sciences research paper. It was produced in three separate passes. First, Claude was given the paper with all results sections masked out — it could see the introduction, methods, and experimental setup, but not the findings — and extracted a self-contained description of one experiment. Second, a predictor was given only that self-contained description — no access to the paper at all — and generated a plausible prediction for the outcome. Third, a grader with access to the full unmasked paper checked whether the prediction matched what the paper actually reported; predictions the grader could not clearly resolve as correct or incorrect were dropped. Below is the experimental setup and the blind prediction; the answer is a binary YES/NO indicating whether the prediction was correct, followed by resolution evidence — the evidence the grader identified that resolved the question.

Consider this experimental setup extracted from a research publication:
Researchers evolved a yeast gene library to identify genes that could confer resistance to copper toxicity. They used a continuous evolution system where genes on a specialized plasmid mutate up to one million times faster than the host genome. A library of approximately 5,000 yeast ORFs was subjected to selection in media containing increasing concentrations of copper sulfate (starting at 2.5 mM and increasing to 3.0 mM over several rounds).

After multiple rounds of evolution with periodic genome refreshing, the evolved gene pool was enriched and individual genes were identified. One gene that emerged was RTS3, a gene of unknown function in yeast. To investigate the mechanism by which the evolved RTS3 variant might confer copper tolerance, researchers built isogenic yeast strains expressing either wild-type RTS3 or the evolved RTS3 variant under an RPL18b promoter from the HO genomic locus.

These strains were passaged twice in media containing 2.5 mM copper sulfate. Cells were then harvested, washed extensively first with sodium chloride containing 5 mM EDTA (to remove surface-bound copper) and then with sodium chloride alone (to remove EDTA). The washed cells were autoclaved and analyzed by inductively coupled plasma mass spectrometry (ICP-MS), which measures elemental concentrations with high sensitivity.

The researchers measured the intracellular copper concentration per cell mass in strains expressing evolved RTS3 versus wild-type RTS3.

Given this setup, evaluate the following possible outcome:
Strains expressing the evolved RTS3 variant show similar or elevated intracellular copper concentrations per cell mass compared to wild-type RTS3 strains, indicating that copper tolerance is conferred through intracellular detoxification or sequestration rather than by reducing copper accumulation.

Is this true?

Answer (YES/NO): YES